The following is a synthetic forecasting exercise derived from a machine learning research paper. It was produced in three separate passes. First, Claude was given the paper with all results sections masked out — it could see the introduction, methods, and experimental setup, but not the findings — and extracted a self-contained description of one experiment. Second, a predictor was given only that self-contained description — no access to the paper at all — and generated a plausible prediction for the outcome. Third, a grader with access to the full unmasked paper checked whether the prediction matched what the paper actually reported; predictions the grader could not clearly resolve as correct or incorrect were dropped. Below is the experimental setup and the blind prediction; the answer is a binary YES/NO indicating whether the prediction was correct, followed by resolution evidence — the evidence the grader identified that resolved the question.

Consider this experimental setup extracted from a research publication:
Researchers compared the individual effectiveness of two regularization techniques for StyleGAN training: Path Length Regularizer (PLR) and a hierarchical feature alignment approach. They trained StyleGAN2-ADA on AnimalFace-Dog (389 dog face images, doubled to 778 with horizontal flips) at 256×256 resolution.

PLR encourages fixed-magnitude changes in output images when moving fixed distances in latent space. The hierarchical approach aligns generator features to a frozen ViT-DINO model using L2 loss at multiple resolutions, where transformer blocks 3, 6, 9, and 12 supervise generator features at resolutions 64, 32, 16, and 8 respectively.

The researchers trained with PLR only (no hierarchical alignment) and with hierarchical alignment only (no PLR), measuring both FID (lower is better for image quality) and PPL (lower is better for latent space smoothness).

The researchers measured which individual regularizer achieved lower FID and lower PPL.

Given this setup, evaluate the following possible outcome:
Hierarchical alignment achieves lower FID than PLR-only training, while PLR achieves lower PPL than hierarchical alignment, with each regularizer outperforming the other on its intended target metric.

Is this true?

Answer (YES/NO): NO